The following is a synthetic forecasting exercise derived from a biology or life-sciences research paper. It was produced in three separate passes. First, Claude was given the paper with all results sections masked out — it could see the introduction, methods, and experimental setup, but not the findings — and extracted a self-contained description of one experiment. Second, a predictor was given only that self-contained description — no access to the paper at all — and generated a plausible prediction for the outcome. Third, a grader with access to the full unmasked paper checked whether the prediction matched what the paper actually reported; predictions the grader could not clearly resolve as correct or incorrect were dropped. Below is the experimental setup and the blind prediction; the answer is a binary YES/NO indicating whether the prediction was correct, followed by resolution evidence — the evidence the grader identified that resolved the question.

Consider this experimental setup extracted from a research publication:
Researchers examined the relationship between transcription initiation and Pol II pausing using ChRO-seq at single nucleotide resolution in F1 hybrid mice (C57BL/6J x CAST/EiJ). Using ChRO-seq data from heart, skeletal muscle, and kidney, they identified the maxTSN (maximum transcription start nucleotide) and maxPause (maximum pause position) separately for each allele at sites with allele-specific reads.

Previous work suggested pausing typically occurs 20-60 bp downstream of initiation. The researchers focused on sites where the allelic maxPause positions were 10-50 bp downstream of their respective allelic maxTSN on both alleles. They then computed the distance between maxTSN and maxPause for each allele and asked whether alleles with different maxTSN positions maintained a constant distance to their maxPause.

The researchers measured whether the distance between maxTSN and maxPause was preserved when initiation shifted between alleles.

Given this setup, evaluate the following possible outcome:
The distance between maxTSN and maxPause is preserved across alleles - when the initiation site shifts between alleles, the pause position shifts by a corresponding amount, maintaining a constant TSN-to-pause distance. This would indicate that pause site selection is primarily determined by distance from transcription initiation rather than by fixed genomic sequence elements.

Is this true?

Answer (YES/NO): NO